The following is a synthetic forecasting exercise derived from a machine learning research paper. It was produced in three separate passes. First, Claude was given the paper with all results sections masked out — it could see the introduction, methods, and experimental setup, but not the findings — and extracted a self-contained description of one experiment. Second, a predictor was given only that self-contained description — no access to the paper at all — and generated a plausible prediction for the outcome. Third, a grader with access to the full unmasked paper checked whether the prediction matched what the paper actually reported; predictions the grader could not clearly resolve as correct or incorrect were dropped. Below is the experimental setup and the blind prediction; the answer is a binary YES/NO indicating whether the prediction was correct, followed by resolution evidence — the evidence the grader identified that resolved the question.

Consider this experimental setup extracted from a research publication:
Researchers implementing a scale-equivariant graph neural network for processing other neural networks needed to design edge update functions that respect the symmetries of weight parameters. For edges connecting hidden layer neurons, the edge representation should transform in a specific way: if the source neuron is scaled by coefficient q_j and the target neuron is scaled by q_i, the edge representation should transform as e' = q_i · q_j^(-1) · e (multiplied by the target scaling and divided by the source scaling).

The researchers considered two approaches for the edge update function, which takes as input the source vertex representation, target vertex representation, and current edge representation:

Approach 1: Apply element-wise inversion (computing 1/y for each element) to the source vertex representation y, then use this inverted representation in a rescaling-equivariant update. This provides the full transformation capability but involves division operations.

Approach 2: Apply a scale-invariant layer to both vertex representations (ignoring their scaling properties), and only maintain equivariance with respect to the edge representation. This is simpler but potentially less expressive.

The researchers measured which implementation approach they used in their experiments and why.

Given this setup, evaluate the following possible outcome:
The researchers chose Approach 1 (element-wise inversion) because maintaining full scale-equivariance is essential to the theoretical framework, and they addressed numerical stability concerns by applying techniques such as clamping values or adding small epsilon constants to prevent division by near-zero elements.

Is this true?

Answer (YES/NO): NO